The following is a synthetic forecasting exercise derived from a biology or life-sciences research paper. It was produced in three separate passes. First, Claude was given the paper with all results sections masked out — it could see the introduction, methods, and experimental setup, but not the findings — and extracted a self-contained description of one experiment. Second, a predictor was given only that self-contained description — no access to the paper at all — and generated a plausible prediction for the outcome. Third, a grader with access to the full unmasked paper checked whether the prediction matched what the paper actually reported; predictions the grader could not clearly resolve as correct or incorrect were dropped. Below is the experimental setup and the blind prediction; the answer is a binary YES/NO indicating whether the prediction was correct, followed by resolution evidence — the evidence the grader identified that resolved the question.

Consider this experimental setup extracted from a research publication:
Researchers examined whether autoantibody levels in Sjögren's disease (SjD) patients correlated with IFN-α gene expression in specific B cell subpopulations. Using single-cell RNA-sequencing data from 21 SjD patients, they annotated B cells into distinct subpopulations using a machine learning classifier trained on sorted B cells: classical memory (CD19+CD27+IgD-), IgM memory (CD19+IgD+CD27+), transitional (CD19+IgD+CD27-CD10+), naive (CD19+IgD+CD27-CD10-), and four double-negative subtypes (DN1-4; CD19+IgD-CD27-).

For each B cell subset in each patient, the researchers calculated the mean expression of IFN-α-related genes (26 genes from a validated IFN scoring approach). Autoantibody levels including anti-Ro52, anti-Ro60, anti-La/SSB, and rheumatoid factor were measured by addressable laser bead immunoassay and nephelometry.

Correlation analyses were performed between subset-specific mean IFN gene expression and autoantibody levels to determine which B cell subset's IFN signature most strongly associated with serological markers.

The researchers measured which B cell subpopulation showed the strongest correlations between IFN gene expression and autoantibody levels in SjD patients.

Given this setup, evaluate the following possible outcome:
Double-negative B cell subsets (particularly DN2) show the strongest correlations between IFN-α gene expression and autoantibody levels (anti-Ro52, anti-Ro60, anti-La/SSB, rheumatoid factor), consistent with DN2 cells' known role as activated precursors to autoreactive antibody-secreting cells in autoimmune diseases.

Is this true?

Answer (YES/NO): NO